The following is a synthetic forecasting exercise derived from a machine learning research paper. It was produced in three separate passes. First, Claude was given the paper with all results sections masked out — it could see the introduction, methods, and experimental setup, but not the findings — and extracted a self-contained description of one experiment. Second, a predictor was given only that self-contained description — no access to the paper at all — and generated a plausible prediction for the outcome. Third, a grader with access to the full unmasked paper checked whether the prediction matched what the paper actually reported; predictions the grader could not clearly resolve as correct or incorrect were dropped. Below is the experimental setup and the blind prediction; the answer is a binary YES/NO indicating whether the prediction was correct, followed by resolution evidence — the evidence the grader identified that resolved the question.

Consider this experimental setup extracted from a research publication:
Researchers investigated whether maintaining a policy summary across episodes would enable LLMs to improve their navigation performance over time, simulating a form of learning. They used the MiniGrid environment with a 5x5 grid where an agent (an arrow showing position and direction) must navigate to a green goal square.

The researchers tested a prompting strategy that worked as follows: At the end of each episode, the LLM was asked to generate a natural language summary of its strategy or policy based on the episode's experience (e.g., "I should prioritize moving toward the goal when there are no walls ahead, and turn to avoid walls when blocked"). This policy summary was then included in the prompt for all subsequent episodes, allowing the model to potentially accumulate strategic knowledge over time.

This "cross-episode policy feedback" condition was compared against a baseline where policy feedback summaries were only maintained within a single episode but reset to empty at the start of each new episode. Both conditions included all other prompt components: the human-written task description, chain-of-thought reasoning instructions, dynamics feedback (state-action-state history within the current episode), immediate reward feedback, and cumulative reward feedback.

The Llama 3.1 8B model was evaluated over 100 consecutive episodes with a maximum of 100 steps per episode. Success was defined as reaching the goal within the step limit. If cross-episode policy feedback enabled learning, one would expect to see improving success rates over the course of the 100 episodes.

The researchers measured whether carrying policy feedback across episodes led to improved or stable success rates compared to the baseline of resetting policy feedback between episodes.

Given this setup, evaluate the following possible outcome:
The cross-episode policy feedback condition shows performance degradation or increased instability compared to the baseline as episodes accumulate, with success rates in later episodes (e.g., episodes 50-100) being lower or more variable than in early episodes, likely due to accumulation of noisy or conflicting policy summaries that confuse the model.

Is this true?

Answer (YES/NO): NO